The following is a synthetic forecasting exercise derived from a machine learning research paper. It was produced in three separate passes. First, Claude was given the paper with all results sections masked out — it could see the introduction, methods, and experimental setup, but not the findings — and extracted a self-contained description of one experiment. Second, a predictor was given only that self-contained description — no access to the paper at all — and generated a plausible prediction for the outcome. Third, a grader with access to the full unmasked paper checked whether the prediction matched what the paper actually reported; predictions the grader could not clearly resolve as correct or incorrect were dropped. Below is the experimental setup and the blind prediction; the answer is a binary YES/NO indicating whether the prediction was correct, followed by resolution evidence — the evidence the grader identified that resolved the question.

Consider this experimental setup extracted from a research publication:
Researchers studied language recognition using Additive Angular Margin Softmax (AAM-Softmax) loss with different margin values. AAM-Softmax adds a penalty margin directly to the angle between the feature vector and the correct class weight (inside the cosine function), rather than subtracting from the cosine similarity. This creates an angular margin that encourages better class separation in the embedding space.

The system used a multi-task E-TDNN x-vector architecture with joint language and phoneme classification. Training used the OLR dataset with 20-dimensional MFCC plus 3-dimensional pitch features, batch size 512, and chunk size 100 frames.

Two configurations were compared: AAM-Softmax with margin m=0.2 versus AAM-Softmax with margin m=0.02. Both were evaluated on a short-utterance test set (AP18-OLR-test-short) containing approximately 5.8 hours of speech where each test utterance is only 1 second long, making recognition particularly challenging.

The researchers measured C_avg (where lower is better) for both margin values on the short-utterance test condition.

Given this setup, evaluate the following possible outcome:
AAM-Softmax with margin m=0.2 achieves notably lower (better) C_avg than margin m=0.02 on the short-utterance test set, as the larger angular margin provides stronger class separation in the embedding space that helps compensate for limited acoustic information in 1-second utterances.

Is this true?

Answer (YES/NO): NO